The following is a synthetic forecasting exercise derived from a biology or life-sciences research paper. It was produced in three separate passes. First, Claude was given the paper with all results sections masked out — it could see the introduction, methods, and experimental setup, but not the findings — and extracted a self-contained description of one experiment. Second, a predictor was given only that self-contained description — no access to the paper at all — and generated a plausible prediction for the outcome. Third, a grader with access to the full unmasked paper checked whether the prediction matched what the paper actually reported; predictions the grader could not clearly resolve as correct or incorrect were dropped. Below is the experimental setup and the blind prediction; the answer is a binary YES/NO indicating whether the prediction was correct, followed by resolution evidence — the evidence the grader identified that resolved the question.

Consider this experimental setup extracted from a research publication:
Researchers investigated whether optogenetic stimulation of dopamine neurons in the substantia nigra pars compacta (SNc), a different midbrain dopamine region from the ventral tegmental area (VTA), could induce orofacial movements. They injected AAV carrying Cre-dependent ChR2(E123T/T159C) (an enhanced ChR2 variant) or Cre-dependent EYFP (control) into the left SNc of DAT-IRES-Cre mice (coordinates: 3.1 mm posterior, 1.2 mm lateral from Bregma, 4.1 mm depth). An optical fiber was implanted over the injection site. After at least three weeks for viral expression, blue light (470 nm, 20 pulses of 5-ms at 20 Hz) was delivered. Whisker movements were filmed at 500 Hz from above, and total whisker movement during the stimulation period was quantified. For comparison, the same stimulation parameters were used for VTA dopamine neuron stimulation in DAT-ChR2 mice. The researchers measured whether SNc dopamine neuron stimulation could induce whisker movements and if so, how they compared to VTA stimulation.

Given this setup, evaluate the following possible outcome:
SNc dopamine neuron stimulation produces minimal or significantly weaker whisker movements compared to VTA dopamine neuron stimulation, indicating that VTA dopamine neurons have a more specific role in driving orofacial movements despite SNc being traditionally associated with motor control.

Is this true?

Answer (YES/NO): NO